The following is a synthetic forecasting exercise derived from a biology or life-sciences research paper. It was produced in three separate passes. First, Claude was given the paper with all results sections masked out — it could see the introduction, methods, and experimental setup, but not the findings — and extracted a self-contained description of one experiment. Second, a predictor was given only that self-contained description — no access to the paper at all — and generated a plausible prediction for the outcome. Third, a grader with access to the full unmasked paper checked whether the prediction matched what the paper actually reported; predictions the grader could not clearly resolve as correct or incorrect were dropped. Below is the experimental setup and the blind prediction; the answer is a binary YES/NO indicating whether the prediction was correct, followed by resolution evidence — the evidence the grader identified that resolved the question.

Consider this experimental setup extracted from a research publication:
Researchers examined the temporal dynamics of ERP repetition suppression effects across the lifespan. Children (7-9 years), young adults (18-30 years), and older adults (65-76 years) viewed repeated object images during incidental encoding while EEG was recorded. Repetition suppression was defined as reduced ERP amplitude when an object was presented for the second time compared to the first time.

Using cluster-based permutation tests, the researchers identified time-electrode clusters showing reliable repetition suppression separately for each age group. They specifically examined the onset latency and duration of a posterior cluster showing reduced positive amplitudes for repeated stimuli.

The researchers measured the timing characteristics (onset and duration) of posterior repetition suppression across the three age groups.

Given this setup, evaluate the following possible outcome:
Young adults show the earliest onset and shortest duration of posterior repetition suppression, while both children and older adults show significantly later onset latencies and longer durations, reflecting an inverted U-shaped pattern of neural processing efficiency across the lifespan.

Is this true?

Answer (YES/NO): NO